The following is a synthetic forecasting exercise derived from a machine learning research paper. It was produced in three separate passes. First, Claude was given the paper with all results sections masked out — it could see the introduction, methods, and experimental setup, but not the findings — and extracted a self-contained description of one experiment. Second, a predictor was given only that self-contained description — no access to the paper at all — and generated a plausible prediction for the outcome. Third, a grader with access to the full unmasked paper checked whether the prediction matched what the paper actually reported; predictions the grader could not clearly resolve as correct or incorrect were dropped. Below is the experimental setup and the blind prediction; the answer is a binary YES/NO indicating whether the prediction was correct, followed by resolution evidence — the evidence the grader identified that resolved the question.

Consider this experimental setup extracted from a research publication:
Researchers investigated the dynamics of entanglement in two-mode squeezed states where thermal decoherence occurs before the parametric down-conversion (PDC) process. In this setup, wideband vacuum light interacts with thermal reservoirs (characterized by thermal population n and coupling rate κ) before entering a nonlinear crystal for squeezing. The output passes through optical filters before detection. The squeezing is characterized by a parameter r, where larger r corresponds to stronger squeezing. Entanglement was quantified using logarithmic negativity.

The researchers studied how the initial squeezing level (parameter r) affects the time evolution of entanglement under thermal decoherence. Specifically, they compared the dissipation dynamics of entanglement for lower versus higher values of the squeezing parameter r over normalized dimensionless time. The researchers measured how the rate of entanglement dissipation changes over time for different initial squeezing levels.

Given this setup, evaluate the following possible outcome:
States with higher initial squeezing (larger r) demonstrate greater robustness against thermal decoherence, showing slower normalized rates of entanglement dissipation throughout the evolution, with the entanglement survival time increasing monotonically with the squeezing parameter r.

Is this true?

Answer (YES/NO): NO